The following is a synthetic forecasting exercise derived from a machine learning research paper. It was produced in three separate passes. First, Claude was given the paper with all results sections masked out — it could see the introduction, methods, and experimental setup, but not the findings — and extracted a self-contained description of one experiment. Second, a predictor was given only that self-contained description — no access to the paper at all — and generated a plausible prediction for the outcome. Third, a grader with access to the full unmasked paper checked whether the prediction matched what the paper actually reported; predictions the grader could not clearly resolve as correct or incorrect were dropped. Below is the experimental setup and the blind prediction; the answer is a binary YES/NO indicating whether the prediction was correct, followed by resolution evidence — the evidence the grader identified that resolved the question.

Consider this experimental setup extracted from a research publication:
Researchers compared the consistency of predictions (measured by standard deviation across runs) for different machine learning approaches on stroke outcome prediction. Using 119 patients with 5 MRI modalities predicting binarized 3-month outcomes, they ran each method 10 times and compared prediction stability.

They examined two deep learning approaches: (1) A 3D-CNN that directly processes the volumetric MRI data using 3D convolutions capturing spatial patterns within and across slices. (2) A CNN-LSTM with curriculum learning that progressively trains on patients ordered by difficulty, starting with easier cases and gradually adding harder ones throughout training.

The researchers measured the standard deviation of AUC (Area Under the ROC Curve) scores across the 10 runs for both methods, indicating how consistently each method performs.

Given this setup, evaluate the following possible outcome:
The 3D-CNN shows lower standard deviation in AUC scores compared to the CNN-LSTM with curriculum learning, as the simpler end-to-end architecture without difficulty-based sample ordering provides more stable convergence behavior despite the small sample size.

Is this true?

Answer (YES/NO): YES